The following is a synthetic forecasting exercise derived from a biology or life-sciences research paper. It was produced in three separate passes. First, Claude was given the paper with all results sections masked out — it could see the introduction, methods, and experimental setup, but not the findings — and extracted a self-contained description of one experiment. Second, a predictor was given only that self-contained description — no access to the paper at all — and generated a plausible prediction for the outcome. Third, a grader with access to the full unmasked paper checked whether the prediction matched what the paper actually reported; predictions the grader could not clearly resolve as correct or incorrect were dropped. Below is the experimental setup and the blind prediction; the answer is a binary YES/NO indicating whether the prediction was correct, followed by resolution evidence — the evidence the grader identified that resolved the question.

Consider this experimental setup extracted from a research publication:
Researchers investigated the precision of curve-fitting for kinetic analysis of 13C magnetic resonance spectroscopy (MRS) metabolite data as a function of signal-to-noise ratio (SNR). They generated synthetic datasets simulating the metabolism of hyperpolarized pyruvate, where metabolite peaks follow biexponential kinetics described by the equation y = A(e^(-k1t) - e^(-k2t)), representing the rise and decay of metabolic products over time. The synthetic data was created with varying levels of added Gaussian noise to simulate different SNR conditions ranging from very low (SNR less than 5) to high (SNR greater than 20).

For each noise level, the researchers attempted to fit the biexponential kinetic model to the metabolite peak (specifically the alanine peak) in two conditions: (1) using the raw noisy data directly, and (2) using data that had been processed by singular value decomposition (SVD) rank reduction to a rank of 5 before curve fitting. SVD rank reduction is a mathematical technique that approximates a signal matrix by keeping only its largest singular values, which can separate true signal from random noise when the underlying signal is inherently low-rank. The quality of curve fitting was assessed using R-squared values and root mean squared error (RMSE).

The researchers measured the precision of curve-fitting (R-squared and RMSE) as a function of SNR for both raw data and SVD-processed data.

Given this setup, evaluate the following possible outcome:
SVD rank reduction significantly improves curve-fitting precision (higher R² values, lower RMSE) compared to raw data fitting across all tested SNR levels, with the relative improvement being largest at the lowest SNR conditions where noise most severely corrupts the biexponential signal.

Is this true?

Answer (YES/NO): NO